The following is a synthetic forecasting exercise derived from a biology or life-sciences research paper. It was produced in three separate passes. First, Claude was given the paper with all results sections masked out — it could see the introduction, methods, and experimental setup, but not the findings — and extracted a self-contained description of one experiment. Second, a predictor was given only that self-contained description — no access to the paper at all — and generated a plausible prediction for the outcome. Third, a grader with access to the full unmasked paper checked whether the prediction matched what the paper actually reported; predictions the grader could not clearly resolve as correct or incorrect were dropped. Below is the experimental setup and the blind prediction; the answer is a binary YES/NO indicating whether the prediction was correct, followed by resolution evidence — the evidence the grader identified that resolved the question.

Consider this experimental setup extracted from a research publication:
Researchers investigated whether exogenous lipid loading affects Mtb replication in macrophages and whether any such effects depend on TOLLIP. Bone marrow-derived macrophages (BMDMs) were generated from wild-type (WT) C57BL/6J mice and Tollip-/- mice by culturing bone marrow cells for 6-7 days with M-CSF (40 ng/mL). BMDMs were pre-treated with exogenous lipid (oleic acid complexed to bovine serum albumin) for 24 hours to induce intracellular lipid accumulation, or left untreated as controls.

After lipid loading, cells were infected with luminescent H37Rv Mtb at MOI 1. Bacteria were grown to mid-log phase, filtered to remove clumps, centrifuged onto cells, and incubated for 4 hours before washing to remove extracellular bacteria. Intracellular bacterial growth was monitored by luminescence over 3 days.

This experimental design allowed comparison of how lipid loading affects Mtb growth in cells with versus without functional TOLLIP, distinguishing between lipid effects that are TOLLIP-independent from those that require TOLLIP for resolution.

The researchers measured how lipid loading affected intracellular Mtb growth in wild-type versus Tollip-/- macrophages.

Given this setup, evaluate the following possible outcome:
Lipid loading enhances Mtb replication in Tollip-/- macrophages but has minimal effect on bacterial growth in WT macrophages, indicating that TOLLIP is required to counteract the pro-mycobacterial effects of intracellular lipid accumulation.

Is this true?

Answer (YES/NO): YES